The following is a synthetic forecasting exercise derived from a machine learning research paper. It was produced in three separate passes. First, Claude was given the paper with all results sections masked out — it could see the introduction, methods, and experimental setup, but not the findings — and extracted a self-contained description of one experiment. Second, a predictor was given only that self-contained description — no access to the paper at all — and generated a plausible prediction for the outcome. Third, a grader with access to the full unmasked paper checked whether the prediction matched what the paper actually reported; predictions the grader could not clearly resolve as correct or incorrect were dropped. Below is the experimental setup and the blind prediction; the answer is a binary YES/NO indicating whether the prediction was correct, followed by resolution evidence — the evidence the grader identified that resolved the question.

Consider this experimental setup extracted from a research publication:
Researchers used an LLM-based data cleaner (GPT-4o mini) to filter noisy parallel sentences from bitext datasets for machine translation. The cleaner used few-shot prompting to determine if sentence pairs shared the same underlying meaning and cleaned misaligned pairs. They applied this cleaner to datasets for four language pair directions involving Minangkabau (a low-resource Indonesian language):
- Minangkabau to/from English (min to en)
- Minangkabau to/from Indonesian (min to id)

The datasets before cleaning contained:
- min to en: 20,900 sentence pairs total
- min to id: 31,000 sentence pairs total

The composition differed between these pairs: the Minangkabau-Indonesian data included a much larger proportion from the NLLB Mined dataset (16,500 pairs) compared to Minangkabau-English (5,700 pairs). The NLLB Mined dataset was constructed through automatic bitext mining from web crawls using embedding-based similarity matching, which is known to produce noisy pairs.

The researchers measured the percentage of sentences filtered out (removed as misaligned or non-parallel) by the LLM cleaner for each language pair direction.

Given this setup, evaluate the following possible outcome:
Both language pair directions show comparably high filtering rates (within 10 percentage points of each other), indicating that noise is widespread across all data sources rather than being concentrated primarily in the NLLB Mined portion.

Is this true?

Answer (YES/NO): NO